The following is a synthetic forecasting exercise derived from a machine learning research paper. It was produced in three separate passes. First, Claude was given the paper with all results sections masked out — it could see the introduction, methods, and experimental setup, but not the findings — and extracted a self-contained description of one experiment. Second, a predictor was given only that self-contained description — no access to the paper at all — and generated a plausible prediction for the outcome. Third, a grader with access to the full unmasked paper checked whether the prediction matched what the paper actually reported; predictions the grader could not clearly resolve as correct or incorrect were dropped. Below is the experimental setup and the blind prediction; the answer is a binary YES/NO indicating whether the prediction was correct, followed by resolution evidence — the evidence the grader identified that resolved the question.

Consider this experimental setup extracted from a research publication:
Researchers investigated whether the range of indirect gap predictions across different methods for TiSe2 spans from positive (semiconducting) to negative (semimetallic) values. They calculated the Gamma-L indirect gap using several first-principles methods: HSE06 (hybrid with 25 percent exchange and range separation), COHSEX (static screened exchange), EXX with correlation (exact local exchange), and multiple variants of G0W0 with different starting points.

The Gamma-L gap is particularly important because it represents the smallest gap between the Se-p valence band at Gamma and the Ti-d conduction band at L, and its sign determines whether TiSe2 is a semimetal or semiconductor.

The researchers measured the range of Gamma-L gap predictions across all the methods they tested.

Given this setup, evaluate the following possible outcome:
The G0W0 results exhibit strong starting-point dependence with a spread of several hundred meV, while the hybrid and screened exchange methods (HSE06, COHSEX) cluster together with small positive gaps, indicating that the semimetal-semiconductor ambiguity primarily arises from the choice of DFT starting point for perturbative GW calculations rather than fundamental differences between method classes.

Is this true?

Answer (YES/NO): NO